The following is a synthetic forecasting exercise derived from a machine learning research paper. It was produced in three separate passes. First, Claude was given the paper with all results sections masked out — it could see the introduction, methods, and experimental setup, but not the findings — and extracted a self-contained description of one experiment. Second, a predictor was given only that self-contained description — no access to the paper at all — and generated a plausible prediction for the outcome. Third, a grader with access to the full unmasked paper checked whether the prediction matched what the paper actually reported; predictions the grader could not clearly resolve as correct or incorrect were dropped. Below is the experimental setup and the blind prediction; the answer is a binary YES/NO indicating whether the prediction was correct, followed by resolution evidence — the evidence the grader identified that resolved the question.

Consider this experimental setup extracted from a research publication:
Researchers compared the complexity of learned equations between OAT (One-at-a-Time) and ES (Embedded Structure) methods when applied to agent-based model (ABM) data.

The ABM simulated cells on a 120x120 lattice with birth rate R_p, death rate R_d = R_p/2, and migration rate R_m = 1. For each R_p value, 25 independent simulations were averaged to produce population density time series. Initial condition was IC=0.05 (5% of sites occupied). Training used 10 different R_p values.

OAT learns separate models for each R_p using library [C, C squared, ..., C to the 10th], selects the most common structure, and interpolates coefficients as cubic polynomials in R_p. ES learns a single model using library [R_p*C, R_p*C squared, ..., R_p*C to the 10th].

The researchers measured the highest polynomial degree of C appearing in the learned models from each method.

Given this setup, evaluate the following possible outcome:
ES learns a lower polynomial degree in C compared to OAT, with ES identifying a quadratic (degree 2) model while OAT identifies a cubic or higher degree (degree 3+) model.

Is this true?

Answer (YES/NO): NO